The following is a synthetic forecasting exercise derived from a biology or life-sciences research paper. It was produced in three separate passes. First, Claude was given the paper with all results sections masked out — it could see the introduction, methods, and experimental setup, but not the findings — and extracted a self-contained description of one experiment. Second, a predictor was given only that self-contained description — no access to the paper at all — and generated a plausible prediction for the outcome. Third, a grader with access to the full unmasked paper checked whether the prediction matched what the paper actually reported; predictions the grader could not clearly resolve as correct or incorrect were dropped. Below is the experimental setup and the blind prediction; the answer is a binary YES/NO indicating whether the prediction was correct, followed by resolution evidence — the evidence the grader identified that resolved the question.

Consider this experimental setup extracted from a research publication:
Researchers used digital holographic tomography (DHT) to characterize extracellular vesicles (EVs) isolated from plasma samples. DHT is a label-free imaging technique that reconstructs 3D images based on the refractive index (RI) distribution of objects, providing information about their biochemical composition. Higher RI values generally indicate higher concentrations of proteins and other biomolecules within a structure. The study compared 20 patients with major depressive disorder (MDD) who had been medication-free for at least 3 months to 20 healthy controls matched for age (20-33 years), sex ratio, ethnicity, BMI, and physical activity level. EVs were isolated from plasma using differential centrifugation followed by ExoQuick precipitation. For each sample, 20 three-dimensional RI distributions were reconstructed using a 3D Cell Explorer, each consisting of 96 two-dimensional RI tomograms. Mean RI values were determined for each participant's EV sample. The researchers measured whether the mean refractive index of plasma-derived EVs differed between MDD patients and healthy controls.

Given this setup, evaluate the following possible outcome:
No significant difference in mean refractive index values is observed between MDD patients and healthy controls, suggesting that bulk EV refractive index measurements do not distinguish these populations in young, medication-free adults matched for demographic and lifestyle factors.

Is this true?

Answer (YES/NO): YES